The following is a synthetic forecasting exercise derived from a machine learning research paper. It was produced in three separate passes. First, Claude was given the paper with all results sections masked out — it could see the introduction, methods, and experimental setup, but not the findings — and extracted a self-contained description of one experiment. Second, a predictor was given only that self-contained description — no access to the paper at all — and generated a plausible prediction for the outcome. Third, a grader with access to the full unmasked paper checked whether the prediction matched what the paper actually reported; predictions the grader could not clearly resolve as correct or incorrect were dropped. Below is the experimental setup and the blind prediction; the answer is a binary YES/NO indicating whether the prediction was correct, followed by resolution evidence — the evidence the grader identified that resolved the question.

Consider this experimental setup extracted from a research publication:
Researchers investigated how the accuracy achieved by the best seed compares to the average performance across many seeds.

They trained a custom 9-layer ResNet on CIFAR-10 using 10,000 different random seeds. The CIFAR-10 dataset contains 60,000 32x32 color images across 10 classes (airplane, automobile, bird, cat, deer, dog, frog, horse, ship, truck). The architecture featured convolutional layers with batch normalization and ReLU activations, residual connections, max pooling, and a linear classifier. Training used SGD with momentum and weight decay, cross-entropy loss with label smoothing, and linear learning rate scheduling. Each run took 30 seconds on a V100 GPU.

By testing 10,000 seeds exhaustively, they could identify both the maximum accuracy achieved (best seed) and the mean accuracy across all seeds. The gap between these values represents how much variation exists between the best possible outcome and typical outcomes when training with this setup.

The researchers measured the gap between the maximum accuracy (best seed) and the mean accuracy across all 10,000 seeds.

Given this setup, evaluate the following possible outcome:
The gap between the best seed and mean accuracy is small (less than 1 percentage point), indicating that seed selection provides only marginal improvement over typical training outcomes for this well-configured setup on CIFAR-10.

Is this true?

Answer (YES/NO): YES